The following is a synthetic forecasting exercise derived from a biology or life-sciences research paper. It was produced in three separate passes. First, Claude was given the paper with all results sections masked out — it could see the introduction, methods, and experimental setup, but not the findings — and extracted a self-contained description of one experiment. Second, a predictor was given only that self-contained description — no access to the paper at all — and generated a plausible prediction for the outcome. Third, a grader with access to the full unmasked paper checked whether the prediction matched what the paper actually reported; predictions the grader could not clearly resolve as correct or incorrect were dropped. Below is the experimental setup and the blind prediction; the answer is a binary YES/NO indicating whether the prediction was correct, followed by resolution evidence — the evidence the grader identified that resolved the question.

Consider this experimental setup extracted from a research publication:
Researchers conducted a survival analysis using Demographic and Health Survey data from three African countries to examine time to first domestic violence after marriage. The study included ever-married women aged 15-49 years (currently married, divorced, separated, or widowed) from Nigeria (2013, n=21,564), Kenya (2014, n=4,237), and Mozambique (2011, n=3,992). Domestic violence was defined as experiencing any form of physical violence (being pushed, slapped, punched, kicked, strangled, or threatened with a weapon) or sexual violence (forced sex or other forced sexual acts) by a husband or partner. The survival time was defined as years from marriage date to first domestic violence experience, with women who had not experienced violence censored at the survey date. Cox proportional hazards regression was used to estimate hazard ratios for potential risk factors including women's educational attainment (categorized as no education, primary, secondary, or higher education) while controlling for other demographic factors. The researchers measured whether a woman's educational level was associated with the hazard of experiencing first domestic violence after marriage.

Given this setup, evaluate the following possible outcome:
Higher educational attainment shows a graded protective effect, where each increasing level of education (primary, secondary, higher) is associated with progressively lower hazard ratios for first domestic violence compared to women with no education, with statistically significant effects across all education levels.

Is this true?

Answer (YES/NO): NO